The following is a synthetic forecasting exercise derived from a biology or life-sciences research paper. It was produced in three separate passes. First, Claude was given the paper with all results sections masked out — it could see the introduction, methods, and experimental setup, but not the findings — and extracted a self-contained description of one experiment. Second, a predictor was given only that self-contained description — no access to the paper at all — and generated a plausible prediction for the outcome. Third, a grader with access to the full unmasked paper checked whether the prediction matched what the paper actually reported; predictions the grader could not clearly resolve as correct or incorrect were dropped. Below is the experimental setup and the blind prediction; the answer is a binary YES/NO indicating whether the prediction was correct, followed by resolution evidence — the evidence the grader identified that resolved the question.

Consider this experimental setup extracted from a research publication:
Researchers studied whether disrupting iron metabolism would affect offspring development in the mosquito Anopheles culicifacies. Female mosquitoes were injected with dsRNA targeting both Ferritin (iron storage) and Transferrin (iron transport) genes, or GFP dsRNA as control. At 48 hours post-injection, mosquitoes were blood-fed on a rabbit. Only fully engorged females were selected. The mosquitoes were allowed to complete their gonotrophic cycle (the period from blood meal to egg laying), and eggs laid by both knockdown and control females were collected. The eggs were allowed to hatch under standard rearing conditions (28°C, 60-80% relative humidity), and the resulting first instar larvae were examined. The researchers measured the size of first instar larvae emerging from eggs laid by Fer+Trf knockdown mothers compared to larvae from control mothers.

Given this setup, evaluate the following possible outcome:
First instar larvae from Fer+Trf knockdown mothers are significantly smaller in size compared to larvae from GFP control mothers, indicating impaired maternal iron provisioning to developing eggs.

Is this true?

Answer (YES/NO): YES